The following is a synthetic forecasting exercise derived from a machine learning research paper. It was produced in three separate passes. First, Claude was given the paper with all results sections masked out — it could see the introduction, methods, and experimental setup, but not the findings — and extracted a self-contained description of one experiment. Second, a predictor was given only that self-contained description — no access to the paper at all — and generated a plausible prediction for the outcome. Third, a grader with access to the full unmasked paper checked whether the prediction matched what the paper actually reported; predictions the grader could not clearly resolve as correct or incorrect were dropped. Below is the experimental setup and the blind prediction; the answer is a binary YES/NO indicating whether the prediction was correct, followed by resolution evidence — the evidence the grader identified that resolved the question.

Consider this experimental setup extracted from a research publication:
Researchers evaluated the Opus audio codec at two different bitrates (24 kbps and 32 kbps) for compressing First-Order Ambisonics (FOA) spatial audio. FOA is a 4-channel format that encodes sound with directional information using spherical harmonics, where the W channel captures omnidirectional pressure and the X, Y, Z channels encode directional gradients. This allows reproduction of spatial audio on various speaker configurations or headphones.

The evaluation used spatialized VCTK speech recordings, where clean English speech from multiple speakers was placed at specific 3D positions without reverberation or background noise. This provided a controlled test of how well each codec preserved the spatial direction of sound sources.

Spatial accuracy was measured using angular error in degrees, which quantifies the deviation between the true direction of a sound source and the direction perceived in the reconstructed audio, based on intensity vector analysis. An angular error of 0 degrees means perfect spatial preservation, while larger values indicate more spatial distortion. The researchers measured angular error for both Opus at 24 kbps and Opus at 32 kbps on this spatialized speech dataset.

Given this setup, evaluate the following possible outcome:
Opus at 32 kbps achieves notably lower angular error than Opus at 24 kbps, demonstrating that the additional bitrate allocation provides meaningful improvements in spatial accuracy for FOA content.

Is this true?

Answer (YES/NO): YES